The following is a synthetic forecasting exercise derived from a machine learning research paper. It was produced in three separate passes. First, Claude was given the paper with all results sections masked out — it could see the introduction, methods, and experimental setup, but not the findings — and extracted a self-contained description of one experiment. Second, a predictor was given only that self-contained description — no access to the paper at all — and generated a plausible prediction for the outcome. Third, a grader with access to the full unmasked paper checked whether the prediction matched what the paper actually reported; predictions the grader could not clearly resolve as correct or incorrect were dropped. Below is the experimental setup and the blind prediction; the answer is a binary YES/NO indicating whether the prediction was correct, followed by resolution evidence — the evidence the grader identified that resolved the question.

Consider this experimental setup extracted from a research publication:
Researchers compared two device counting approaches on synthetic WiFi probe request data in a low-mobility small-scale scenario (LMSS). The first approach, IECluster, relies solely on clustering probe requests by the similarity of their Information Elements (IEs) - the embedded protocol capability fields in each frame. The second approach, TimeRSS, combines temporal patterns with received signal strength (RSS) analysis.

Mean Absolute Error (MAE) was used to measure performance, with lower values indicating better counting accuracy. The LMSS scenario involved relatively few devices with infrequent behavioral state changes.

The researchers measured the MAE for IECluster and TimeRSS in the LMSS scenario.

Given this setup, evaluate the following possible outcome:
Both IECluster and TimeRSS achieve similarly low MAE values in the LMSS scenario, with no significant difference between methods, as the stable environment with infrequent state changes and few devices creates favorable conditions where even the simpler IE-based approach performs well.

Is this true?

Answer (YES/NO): NO